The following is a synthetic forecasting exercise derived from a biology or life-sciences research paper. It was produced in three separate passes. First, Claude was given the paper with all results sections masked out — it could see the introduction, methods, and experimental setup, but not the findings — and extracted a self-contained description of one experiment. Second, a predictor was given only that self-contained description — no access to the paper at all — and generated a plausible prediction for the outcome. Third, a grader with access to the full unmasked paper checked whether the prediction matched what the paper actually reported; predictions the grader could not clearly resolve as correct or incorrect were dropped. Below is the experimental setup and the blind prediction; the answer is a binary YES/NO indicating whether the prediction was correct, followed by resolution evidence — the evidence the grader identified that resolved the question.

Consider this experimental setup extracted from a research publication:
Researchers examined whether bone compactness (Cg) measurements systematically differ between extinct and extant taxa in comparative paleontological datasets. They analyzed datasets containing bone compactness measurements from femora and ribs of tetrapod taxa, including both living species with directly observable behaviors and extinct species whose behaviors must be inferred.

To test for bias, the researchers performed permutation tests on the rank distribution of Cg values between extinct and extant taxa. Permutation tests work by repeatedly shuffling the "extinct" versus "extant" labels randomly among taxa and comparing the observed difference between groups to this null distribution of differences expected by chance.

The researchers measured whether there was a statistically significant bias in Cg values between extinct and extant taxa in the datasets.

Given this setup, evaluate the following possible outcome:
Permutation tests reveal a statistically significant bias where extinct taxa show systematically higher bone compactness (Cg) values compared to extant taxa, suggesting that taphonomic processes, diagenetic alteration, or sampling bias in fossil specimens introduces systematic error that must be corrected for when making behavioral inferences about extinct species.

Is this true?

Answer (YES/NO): YES